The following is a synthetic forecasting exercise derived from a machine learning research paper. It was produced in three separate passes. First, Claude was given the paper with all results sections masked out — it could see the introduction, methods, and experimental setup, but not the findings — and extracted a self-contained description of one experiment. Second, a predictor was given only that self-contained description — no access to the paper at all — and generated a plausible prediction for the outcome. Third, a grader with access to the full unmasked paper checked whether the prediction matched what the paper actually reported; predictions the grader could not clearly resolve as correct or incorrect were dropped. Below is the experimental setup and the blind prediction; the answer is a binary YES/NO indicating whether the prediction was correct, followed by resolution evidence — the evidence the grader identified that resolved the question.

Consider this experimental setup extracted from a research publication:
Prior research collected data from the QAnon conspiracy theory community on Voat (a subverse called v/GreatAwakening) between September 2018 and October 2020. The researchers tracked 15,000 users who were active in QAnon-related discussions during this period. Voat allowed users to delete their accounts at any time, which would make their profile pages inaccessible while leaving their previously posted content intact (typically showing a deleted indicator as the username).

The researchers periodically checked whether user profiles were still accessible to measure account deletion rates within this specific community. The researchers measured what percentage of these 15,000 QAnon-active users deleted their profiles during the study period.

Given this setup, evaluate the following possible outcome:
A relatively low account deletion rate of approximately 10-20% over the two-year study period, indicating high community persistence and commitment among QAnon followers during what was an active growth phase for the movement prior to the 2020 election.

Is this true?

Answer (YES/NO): YES